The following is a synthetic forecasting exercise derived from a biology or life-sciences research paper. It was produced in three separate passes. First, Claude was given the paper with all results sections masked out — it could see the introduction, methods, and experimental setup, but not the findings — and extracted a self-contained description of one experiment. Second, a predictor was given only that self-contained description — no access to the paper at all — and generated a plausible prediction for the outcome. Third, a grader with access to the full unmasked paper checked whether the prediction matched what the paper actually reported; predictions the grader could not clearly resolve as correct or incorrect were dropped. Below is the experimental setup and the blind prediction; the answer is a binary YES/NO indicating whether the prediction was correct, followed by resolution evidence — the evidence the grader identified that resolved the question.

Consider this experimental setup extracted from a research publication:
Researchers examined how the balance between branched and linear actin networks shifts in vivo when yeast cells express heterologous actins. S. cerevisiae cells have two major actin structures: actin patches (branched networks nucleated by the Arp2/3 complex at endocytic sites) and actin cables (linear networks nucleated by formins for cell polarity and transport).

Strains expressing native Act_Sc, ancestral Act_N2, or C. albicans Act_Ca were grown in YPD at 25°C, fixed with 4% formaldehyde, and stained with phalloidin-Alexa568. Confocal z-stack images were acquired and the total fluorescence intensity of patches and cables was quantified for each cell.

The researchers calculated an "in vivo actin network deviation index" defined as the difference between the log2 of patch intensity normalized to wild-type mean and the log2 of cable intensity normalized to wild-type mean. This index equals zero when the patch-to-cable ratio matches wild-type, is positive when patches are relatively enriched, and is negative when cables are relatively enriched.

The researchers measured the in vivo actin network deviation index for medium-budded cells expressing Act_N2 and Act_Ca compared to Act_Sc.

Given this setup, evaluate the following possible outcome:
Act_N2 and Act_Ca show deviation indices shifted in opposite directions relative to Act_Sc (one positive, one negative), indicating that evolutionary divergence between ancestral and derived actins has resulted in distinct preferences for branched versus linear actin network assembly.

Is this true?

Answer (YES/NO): YES